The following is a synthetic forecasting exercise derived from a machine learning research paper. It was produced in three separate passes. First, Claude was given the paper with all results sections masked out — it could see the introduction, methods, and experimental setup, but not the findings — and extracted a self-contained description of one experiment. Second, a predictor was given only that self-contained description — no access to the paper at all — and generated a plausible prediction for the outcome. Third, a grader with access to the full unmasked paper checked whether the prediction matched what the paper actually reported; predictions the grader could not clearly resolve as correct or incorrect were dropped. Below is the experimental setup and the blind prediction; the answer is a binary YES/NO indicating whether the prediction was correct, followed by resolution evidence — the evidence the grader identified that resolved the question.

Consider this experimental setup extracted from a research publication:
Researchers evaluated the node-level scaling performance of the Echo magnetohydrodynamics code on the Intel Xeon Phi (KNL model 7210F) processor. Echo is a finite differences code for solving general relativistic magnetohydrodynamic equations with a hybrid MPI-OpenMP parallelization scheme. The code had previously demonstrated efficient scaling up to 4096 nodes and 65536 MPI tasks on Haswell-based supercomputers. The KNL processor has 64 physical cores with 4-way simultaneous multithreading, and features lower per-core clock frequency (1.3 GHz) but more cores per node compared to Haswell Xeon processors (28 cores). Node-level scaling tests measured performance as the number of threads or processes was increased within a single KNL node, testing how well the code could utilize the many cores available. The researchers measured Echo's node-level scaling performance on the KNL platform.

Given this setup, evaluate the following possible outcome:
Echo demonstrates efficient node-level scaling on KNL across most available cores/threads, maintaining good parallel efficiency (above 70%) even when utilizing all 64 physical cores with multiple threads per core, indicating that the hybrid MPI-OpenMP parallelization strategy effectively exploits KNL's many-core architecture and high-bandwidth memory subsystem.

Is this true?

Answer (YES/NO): NO